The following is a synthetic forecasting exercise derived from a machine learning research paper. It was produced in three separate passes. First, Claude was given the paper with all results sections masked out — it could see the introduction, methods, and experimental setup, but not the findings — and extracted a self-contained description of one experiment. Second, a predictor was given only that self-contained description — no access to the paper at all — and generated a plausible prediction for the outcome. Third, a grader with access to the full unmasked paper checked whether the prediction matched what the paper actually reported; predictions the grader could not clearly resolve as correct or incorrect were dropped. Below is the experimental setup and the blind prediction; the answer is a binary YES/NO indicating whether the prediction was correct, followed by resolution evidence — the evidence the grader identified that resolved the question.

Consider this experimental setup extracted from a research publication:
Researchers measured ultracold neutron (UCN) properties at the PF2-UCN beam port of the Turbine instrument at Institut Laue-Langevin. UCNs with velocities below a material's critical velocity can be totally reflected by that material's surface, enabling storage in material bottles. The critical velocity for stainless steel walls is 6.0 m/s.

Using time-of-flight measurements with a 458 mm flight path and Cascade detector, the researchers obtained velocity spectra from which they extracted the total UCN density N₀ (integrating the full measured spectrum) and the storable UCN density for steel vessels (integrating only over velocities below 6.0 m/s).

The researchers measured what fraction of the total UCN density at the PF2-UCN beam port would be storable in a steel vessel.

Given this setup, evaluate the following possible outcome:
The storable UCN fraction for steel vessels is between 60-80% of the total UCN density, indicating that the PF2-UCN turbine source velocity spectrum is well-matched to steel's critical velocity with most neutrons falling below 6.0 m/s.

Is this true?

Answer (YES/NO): NO